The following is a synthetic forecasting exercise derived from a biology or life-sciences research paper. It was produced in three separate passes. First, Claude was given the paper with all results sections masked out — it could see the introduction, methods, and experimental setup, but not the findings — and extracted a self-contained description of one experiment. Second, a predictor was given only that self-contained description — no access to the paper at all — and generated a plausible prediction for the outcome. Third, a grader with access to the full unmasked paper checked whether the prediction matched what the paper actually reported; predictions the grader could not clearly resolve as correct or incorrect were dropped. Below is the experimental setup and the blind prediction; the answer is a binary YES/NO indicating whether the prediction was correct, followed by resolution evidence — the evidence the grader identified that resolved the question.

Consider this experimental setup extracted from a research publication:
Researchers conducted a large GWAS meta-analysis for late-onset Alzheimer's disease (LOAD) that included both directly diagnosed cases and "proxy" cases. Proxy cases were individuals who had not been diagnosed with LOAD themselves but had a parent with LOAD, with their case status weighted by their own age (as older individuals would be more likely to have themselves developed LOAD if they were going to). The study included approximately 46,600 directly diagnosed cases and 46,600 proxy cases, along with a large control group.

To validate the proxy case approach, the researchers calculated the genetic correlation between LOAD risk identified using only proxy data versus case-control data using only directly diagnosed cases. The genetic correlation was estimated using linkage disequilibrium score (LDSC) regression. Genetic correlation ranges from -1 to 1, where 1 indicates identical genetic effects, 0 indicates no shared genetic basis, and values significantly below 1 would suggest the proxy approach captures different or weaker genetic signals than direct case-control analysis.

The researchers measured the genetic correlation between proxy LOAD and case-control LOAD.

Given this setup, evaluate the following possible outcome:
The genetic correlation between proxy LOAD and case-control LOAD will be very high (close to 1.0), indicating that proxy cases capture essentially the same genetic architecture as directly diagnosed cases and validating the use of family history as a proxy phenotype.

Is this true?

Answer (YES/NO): NO